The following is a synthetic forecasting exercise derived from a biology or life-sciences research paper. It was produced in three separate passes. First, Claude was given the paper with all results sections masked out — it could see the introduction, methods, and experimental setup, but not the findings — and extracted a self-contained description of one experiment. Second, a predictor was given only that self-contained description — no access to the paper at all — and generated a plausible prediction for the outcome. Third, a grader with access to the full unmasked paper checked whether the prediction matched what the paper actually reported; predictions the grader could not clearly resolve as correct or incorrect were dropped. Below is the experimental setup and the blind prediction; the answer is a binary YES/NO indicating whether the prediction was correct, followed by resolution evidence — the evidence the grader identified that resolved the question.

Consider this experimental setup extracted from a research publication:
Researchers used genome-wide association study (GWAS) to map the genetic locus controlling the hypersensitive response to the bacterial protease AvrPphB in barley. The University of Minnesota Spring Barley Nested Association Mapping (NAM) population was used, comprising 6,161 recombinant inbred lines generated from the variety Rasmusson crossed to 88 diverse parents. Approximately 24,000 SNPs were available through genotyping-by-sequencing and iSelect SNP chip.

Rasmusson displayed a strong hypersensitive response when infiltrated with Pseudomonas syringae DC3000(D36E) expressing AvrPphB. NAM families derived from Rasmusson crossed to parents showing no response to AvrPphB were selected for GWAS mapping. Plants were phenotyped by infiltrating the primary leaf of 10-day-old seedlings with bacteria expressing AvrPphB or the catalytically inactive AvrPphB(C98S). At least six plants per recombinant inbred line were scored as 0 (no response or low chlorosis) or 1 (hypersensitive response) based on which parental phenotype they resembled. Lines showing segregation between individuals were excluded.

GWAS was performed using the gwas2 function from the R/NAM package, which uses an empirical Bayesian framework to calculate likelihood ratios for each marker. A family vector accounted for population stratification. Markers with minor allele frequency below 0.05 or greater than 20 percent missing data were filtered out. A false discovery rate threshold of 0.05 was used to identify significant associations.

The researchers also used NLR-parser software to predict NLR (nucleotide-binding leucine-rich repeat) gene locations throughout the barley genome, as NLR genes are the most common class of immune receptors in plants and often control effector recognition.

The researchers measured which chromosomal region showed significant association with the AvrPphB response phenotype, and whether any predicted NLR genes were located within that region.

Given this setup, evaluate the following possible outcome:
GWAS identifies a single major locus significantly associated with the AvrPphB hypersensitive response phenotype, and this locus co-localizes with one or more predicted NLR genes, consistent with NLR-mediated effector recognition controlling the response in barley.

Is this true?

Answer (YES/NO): YES